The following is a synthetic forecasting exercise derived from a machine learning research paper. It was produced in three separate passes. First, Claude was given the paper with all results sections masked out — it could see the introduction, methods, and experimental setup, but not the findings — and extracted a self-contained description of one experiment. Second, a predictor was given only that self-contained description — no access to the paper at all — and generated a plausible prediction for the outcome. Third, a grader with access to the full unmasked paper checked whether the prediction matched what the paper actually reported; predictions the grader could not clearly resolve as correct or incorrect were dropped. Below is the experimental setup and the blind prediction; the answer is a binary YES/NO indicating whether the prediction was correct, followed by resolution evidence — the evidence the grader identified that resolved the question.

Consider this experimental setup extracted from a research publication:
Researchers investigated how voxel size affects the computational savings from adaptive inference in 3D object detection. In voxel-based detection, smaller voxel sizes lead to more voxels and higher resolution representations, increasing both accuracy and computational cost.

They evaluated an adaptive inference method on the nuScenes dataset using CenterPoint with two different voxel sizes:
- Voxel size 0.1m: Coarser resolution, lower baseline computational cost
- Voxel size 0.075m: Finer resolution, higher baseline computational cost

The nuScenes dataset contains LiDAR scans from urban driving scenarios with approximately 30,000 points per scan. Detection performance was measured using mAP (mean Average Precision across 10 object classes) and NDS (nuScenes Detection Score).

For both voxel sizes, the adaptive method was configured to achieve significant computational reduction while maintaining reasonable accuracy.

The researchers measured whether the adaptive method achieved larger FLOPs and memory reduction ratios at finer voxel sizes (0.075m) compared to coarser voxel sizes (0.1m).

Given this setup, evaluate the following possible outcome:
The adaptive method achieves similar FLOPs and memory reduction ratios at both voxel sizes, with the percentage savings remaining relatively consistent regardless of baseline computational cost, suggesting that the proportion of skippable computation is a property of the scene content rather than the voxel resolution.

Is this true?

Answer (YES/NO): NO